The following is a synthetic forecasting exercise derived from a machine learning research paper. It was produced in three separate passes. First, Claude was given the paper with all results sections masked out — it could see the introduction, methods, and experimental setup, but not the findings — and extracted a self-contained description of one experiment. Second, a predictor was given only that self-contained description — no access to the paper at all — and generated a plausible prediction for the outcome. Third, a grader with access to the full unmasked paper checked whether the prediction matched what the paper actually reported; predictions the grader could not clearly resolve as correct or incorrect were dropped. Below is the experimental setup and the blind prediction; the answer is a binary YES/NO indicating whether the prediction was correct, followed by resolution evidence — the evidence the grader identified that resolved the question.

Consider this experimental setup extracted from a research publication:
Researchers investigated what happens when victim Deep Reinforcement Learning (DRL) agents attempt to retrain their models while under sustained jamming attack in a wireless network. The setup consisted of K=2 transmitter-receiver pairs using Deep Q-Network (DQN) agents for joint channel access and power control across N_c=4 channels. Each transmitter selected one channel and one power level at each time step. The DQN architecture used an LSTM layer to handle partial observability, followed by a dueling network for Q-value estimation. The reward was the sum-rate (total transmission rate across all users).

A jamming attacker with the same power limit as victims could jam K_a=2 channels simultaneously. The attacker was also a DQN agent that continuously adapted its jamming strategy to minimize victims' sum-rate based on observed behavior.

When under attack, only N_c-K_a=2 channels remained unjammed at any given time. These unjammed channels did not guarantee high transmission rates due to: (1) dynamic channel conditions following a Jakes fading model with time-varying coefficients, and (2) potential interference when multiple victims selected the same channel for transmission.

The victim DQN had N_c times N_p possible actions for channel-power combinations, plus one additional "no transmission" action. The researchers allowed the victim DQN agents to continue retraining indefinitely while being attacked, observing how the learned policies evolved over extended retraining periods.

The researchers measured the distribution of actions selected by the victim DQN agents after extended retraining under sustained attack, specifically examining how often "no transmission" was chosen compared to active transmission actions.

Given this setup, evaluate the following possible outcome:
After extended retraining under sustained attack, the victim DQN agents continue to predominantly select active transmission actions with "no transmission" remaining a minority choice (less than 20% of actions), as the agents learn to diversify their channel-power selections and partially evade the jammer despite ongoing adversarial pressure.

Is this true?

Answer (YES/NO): NO